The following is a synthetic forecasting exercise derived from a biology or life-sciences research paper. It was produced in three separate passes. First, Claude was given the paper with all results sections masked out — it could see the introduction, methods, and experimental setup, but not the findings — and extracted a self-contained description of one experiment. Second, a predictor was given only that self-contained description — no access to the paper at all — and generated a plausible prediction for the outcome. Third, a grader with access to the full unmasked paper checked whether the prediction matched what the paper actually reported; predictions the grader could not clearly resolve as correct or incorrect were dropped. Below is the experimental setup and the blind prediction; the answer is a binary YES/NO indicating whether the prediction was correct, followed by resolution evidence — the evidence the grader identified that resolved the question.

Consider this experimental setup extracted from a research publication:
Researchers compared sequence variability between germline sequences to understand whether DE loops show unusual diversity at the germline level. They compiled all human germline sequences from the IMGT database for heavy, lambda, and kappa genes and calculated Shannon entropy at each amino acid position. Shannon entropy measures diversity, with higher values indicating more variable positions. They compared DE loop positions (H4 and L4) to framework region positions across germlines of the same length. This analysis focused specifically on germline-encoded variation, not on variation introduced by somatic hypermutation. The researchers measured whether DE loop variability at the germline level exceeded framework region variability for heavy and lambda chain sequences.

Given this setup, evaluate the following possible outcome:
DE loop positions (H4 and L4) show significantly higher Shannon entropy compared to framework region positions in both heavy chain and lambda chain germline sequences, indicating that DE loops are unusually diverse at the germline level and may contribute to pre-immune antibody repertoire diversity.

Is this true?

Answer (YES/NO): YES